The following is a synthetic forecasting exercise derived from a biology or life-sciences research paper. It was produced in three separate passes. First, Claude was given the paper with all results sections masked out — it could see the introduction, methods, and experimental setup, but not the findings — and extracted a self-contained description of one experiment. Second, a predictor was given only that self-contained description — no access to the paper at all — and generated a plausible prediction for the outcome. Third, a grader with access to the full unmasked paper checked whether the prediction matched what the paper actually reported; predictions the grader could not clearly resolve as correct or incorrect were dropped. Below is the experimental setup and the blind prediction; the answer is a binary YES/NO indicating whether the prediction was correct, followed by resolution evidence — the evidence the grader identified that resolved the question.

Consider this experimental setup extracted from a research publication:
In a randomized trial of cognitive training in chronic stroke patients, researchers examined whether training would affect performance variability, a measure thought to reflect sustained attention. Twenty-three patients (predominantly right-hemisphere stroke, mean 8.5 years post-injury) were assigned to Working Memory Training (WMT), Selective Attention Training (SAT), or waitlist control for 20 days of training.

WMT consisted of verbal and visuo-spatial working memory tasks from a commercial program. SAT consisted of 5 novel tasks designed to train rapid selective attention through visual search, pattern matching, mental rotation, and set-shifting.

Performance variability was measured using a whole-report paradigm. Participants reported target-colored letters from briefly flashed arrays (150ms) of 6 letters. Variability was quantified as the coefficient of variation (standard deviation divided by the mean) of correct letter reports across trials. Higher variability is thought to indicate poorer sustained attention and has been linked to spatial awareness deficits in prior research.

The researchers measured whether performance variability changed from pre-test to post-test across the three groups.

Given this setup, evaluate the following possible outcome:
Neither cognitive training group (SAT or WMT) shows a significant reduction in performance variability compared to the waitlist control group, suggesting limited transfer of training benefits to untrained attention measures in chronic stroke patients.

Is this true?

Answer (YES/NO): NO